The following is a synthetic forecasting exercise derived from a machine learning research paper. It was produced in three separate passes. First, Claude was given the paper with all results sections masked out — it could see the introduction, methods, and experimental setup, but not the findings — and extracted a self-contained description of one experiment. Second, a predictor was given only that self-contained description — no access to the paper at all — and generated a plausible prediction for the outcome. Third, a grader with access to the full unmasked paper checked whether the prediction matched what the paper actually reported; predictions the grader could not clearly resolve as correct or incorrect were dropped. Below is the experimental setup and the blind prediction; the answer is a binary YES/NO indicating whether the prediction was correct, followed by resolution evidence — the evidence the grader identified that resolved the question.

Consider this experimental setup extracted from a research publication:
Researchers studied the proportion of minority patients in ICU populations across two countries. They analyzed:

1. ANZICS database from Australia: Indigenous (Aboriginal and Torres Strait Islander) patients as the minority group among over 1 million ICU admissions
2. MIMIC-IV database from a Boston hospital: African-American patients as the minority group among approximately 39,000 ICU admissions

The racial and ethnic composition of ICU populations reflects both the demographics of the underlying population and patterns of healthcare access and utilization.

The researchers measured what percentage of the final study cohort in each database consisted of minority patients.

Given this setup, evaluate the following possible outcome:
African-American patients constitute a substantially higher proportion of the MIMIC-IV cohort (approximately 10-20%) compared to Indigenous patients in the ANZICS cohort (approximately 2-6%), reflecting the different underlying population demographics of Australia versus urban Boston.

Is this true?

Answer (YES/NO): YES